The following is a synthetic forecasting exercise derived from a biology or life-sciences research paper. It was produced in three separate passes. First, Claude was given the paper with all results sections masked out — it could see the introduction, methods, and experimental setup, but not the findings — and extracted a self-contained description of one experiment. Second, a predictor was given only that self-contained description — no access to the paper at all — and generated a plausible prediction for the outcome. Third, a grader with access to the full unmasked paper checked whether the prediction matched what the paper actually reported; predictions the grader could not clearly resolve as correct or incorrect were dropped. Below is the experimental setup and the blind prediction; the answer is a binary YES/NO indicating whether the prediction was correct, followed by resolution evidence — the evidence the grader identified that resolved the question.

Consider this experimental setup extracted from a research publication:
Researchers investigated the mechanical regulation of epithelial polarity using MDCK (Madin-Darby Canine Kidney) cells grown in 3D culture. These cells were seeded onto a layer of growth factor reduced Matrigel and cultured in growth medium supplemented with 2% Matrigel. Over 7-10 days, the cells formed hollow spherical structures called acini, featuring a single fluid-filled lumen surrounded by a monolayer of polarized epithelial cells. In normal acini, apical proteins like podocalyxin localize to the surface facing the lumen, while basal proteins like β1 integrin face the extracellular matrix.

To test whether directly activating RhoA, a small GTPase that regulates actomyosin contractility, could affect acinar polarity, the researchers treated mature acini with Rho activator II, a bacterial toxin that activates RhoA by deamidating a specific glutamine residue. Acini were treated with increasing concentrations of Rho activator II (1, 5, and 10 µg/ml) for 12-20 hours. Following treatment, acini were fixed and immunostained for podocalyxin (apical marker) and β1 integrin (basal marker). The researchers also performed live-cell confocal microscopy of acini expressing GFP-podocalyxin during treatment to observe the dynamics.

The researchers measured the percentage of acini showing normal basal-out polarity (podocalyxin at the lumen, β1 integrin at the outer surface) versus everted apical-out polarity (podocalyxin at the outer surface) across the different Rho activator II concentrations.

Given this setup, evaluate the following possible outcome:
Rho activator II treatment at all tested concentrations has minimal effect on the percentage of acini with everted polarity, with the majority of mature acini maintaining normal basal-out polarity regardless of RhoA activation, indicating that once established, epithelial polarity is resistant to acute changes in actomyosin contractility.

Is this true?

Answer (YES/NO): NO